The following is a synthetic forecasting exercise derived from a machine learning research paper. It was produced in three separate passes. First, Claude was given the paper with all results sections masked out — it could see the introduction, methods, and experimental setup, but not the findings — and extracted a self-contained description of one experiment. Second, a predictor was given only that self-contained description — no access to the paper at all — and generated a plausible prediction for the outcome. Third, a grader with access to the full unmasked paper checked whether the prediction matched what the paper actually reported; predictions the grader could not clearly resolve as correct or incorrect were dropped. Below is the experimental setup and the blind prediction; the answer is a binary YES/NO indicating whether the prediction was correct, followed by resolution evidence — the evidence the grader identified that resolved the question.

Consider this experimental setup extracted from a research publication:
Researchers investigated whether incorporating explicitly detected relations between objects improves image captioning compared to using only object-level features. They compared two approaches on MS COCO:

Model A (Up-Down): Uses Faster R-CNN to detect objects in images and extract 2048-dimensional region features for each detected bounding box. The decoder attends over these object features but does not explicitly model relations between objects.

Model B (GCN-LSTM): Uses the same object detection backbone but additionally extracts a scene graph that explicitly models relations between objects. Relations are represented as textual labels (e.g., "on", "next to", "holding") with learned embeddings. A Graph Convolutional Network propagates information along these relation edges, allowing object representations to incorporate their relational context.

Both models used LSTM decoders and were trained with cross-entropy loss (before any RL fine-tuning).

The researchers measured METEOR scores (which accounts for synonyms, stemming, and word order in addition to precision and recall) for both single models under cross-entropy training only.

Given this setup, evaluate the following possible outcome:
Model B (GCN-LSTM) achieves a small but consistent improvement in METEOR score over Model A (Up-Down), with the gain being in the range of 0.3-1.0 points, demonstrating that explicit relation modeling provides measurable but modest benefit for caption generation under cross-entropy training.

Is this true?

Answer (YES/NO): YES